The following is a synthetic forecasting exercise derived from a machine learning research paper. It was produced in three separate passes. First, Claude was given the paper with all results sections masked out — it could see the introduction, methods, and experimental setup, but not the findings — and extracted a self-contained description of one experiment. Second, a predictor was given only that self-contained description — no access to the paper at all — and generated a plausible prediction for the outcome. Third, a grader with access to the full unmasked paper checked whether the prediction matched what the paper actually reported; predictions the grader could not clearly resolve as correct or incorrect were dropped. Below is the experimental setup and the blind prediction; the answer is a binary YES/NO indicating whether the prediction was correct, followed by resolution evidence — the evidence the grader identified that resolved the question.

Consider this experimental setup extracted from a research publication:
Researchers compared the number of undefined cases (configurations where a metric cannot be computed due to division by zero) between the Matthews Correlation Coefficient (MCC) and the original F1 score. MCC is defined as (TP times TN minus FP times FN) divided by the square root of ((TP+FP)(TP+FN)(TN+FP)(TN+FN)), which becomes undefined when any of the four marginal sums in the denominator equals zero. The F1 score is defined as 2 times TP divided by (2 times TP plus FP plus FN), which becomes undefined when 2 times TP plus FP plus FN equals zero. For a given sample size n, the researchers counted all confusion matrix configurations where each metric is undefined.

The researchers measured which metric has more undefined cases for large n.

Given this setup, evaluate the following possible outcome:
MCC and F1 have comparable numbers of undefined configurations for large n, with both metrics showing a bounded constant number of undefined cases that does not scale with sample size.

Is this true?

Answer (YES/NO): NO